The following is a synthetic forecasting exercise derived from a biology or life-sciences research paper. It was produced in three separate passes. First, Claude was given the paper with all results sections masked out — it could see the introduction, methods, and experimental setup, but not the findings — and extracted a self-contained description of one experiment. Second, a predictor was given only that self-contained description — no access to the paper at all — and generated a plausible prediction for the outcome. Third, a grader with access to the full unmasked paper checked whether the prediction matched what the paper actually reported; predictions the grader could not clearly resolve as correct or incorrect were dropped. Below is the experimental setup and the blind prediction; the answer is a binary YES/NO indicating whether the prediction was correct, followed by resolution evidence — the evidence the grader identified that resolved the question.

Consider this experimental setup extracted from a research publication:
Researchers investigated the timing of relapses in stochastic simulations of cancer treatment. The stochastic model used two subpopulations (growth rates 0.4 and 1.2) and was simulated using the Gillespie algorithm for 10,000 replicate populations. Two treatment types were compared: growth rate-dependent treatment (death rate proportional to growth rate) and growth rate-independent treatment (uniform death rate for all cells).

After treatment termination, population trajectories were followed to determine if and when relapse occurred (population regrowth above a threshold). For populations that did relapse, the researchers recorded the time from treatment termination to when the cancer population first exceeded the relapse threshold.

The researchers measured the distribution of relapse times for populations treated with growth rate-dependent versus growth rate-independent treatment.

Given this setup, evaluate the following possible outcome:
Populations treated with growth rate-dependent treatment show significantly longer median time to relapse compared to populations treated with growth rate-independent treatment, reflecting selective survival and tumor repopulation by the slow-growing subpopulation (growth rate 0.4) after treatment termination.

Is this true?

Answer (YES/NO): YES